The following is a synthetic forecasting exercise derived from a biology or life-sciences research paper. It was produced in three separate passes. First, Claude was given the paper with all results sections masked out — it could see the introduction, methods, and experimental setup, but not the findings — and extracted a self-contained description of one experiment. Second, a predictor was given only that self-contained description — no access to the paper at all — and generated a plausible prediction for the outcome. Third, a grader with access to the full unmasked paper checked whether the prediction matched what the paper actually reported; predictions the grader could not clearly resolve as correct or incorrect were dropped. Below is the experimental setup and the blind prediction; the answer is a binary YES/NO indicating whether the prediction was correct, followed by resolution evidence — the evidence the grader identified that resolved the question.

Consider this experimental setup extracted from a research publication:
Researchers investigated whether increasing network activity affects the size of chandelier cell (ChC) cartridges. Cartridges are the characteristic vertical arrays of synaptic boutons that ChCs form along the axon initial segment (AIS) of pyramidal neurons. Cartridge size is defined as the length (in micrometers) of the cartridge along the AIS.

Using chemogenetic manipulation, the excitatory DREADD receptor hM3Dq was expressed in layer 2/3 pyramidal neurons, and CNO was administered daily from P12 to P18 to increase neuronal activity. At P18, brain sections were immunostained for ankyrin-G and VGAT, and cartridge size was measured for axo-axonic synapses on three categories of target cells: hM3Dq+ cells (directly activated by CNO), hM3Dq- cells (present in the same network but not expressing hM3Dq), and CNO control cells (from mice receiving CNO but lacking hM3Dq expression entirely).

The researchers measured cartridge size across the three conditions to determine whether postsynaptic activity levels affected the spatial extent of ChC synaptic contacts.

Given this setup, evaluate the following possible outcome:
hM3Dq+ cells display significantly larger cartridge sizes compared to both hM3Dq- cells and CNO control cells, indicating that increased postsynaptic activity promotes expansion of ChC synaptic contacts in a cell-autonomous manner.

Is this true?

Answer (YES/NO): NO